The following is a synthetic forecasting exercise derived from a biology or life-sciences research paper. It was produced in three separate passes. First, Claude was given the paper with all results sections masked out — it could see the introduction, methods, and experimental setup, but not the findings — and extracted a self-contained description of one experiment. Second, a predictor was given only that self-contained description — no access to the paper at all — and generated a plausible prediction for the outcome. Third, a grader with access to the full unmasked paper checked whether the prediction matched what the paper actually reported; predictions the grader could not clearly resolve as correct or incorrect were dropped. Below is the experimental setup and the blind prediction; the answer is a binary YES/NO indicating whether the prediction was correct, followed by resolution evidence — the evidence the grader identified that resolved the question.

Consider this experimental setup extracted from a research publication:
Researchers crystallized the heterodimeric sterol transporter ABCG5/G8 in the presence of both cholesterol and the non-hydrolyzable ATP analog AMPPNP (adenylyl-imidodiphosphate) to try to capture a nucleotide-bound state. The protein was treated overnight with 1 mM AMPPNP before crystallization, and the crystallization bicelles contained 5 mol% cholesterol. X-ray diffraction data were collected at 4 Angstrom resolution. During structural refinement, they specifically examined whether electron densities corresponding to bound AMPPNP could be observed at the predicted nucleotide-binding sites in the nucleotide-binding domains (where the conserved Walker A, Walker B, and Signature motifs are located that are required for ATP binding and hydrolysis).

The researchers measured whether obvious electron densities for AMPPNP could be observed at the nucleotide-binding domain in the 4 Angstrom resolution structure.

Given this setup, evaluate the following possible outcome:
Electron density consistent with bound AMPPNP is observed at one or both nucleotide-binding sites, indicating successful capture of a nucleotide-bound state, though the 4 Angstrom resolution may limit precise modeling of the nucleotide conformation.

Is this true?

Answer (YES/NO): NO